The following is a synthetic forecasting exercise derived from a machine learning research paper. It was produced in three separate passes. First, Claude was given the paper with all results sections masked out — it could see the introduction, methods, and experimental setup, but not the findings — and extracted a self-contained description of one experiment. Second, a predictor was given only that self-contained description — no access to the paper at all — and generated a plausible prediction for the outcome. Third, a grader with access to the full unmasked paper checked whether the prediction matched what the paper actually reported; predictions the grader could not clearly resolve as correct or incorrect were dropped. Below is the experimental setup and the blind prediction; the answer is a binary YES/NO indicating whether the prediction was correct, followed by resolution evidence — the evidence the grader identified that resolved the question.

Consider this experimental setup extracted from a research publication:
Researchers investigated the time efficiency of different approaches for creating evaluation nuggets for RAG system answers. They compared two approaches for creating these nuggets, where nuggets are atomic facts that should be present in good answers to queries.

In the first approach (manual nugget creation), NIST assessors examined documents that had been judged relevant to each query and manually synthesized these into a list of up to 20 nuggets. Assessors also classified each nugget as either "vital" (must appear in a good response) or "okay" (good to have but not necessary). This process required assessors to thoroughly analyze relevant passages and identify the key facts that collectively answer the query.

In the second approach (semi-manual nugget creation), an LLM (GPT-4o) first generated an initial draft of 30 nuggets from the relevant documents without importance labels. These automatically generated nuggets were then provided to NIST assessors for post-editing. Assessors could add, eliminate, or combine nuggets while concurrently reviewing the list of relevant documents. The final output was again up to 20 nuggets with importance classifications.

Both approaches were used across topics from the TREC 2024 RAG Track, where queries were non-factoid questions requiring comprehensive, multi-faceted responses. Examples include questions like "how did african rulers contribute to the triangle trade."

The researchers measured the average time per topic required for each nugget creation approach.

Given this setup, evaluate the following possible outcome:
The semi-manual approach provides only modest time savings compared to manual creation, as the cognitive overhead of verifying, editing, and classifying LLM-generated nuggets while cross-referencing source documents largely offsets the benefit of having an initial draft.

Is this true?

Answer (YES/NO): NO